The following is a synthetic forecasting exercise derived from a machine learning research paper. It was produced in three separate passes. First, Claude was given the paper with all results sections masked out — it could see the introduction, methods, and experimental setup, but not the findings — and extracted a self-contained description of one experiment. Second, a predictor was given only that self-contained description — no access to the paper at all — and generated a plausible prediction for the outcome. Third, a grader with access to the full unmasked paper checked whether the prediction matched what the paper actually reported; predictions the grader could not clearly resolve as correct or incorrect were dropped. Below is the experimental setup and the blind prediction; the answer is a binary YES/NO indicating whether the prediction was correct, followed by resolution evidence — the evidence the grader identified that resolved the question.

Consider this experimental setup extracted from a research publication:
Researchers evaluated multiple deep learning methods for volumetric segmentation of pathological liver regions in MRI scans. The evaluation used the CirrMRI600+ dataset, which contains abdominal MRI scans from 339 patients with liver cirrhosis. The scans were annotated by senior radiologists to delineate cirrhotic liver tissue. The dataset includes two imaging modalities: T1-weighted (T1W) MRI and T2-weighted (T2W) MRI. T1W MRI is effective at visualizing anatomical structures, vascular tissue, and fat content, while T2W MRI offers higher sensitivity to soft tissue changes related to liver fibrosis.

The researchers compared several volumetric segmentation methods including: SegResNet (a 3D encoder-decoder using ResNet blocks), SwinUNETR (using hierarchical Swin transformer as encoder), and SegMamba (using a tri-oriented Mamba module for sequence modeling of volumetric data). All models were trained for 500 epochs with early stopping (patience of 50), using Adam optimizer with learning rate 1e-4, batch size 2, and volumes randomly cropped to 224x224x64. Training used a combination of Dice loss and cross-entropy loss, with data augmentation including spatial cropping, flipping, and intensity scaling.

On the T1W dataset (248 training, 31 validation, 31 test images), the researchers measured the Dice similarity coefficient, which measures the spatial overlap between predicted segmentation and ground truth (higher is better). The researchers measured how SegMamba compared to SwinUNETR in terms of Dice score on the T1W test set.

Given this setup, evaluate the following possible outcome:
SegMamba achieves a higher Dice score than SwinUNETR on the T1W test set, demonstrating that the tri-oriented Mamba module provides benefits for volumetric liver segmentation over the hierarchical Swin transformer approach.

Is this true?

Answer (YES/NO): YES